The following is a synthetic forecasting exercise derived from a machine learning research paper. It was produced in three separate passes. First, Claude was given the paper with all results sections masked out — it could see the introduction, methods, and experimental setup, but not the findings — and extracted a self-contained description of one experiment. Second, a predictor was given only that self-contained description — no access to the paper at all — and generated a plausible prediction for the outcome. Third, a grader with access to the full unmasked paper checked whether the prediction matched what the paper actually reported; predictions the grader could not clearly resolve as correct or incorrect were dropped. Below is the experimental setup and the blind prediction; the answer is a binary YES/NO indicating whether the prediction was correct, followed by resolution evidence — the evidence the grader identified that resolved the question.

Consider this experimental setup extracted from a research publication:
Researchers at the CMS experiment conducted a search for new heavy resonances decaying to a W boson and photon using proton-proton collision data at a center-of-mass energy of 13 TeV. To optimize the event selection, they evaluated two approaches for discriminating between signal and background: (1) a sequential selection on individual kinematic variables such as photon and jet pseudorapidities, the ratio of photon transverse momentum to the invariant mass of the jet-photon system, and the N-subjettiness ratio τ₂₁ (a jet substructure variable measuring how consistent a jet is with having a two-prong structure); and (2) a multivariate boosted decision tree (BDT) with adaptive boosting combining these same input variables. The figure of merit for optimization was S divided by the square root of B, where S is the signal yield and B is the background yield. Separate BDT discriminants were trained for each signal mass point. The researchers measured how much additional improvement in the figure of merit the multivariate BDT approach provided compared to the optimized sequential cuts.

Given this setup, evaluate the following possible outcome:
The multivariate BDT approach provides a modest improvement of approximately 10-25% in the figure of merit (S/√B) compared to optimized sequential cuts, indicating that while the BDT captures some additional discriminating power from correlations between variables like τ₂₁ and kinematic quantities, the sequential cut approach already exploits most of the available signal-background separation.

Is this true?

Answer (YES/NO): NO